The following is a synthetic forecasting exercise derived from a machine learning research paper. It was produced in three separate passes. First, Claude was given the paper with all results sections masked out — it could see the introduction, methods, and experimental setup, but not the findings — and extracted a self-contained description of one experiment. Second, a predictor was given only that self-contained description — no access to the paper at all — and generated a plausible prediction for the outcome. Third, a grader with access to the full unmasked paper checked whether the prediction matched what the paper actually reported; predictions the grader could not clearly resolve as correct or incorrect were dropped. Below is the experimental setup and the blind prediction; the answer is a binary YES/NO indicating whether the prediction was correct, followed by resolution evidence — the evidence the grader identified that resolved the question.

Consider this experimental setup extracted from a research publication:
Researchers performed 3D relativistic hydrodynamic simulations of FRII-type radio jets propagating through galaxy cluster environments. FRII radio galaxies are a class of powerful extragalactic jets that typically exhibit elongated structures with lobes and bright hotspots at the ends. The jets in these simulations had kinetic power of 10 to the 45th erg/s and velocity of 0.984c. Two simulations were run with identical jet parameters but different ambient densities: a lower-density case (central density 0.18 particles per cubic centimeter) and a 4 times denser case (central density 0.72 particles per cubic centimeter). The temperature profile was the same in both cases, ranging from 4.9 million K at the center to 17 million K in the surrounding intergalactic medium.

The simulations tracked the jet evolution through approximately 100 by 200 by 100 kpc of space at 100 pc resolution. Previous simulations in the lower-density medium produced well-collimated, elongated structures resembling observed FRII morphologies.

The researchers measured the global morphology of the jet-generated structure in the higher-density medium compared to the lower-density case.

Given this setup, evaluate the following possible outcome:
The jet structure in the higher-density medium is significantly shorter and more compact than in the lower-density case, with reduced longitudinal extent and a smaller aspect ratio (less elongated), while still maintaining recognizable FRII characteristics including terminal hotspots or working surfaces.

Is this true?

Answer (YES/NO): YES